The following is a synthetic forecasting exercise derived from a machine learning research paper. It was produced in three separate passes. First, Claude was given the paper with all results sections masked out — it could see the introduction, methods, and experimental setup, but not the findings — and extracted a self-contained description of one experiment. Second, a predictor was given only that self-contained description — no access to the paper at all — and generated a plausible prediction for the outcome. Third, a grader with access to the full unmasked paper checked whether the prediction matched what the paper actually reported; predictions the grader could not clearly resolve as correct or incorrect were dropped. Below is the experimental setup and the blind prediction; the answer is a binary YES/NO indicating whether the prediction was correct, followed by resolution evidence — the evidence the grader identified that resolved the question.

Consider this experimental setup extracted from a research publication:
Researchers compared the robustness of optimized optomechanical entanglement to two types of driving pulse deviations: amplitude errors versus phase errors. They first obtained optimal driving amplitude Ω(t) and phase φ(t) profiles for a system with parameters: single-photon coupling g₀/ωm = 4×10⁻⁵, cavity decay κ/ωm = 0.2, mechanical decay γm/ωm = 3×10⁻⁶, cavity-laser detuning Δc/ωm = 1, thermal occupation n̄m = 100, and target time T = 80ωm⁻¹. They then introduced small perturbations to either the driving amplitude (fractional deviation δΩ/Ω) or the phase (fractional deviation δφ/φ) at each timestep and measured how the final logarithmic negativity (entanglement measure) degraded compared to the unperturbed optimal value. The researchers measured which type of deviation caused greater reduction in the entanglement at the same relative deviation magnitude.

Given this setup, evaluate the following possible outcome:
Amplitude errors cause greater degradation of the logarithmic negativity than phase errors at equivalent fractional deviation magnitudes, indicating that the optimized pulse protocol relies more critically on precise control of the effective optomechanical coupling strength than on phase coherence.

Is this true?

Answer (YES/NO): NO